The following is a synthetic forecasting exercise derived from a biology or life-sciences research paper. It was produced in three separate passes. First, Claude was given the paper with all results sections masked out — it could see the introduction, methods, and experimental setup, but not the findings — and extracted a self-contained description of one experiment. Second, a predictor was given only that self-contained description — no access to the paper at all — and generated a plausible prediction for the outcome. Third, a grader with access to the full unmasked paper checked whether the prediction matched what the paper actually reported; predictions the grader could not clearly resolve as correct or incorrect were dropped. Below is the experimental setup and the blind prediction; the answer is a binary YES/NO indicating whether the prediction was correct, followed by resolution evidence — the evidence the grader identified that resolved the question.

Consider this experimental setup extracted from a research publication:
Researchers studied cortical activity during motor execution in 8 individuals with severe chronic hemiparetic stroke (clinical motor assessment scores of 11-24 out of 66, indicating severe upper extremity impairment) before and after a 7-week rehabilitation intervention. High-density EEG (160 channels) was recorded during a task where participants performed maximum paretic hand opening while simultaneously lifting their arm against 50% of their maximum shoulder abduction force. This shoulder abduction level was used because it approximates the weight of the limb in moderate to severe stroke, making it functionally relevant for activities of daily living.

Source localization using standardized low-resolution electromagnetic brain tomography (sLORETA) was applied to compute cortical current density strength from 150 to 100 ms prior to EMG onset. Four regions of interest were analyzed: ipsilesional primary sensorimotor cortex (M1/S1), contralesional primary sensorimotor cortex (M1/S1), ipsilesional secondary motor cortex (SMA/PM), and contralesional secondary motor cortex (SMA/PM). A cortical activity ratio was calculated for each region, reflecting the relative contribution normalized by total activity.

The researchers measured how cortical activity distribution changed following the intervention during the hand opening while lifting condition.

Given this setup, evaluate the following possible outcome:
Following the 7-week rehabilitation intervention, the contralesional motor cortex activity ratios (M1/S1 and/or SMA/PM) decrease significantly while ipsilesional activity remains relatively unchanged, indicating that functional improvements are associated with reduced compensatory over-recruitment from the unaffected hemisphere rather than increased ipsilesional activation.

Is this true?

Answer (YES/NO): NO